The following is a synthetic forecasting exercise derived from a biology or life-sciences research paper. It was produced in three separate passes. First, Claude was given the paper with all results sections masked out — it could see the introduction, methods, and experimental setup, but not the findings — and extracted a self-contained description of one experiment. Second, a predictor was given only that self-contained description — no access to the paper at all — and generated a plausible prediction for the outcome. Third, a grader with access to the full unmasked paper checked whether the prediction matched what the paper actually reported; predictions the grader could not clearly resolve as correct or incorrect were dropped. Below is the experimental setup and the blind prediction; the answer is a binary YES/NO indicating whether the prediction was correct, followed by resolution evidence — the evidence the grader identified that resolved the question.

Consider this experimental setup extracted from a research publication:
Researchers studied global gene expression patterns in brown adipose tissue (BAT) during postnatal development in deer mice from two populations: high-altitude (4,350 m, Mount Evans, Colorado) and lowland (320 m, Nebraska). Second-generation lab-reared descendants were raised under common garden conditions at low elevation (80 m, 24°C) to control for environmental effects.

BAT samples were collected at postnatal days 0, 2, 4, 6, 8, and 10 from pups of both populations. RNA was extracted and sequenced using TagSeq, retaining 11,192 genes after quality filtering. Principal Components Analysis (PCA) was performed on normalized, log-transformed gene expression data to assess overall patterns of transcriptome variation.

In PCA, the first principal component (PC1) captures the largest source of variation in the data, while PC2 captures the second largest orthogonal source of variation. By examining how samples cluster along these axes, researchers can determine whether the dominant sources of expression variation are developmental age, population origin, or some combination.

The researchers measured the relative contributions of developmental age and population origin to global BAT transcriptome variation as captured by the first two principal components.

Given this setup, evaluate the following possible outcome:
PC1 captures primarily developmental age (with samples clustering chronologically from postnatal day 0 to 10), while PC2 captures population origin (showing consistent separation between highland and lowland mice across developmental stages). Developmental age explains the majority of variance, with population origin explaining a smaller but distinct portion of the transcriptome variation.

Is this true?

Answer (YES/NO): NO